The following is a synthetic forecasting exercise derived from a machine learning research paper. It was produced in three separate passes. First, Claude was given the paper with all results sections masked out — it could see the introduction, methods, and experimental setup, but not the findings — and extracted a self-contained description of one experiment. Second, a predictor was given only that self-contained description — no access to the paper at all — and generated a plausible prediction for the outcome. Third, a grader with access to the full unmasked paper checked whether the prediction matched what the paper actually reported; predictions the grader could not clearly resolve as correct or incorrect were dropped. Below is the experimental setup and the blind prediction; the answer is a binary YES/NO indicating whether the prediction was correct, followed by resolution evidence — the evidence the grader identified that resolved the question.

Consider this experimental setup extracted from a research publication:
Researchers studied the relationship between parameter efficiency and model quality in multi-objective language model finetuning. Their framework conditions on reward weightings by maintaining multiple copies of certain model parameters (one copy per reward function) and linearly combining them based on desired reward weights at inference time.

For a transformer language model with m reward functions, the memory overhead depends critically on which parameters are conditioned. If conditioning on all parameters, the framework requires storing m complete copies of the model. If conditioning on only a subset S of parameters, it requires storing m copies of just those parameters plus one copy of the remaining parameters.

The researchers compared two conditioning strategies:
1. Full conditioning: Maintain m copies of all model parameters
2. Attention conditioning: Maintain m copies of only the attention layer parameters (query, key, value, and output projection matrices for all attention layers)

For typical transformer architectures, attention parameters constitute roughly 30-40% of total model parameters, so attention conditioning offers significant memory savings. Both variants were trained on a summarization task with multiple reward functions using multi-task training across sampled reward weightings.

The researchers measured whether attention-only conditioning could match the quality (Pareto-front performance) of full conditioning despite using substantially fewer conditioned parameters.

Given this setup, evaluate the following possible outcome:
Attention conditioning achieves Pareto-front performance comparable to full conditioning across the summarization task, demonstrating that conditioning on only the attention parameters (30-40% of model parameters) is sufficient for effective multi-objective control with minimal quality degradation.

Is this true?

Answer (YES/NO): YES